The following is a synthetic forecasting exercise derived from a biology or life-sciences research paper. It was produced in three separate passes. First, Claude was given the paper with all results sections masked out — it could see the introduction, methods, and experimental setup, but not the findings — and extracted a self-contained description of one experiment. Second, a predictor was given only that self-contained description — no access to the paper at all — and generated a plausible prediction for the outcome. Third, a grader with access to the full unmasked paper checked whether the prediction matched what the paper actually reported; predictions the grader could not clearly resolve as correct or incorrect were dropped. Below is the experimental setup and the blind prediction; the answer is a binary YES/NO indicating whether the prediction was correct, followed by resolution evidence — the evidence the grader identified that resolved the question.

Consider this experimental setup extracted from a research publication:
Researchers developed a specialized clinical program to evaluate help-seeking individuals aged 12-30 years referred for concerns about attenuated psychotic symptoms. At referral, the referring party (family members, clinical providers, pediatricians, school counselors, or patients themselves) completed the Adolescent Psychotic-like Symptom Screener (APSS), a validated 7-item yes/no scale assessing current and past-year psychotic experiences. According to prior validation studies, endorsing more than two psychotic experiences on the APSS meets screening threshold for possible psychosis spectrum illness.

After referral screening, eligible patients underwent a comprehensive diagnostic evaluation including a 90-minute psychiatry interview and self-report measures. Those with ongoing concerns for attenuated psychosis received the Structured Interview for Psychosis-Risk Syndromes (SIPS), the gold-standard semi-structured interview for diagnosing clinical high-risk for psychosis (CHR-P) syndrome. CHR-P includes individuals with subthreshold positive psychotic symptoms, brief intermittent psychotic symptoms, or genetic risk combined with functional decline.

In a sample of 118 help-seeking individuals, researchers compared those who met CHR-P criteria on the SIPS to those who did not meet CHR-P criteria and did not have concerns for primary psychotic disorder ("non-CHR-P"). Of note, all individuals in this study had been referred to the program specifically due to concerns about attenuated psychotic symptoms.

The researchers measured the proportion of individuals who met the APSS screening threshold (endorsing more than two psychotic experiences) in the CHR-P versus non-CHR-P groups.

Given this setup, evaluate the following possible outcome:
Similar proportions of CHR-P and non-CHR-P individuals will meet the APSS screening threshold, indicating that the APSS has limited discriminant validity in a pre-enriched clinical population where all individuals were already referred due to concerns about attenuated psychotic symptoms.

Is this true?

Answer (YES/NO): NO